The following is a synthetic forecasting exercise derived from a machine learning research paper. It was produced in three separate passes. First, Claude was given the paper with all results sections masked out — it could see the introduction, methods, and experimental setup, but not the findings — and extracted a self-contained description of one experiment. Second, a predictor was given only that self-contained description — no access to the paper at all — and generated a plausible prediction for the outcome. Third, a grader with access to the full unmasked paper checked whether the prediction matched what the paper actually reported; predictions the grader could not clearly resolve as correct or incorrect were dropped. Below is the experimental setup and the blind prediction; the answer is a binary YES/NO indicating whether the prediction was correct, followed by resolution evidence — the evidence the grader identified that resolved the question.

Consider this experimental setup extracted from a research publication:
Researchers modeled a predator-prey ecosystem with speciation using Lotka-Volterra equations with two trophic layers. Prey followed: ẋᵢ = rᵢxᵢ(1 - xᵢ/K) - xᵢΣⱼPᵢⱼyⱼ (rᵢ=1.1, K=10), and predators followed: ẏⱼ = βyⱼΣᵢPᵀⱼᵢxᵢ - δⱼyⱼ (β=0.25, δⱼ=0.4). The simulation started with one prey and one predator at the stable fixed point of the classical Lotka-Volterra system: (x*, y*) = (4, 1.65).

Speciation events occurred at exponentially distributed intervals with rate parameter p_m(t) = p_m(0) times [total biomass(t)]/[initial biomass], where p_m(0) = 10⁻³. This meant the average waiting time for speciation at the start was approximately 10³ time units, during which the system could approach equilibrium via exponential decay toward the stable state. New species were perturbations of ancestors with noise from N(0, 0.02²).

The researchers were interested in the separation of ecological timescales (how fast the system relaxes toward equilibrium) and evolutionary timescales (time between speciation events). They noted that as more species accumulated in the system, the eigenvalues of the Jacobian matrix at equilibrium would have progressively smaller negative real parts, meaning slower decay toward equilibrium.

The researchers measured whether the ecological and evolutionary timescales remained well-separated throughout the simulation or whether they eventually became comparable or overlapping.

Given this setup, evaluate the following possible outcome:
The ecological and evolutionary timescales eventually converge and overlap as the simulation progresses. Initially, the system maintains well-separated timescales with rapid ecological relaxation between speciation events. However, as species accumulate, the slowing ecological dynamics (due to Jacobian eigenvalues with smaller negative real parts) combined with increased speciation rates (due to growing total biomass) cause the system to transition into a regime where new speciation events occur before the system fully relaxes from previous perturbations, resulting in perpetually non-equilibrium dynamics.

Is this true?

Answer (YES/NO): YES